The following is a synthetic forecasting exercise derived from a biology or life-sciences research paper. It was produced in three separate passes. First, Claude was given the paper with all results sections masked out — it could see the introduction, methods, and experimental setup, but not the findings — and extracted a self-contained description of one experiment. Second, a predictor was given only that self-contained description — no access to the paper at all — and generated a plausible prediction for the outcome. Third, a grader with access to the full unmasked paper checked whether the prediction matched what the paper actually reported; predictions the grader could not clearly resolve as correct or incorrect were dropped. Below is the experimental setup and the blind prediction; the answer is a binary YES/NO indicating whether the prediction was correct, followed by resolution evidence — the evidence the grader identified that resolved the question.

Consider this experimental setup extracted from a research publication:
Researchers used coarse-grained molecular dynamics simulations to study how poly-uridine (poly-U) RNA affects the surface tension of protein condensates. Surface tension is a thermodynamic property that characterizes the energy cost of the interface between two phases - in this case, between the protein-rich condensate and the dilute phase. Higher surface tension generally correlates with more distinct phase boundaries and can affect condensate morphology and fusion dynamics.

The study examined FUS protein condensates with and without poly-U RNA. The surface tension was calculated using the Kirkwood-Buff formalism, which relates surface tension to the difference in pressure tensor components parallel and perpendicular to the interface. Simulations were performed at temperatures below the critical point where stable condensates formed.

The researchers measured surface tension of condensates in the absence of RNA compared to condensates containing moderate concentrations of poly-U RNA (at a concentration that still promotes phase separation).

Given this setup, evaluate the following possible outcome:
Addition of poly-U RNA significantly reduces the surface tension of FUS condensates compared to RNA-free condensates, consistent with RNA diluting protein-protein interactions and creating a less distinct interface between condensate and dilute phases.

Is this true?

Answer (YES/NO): NO